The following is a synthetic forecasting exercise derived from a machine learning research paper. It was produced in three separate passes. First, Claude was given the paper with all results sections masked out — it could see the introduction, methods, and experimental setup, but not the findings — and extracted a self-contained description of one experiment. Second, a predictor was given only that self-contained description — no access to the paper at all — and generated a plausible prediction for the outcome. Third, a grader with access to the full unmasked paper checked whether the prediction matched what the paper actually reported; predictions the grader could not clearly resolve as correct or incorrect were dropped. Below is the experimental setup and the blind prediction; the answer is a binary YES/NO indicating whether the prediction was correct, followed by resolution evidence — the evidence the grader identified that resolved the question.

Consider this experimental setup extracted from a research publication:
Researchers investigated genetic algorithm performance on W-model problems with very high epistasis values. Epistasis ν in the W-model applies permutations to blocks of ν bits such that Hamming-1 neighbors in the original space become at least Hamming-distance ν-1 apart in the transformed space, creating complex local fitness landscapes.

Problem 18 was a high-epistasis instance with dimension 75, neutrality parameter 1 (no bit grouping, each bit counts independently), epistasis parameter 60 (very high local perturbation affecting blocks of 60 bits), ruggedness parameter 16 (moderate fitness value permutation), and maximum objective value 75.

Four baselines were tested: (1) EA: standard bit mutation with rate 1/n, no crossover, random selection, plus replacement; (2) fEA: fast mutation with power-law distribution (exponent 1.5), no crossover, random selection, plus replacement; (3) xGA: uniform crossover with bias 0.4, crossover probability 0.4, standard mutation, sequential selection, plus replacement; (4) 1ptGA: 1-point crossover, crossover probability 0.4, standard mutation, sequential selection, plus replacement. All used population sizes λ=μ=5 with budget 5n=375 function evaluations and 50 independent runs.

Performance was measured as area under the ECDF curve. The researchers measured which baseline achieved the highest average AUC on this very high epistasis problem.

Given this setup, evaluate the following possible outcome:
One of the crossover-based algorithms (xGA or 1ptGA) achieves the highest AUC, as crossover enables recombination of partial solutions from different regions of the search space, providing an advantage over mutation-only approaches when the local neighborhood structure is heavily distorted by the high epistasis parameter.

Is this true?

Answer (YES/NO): NO